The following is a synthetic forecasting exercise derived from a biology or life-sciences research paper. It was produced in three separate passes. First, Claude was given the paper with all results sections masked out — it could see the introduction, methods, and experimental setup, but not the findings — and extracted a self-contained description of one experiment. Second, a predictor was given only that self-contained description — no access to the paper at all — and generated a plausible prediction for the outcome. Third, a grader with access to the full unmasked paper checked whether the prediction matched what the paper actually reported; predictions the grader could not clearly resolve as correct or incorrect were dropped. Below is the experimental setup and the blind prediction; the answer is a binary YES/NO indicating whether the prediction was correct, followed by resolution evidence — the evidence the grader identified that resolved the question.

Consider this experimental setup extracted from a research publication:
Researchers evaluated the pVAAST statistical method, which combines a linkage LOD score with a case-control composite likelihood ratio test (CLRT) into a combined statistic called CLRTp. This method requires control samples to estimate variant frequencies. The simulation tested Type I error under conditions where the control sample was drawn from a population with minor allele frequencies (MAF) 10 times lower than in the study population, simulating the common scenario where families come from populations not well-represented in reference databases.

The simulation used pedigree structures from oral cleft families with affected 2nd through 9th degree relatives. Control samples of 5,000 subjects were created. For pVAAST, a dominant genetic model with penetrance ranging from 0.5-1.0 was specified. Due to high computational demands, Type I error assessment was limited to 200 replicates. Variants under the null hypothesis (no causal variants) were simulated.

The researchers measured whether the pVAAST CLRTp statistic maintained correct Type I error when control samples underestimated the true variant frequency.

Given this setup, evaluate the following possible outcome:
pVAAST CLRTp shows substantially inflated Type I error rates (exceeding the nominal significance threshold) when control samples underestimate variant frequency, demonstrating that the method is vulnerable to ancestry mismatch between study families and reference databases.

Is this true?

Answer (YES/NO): YES